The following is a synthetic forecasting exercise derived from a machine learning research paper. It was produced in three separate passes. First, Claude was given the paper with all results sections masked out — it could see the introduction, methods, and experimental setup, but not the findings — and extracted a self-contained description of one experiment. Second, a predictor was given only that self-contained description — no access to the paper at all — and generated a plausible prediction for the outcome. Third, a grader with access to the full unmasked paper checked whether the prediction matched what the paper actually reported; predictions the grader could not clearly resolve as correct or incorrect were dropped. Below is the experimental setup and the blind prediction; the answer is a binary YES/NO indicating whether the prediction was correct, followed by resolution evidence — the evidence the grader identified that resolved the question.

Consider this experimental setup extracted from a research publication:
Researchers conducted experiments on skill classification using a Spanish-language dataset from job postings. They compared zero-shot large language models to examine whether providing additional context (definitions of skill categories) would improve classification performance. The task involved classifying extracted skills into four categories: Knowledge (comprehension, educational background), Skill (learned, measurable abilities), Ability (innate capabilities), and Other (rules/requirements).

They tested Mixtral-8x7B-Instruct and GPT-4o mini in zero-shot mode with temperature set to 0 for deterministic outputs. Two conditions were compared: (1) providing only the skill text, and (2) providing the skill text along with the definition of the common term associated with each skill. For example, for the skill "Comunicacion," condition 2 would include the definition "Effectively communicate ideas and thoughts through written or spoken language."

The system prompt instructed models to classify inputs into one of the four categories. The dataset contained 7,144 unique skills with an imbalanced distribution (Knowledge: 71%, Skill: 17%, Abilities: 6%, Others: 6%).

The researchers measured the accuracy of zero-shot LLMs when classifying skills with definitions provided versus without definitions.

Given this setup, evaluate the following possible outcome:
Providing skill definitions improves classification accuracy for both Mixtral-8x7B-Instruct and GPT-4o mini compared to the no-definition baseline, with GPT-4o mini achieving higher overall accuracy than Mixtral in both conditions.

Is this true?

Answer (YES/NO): NO